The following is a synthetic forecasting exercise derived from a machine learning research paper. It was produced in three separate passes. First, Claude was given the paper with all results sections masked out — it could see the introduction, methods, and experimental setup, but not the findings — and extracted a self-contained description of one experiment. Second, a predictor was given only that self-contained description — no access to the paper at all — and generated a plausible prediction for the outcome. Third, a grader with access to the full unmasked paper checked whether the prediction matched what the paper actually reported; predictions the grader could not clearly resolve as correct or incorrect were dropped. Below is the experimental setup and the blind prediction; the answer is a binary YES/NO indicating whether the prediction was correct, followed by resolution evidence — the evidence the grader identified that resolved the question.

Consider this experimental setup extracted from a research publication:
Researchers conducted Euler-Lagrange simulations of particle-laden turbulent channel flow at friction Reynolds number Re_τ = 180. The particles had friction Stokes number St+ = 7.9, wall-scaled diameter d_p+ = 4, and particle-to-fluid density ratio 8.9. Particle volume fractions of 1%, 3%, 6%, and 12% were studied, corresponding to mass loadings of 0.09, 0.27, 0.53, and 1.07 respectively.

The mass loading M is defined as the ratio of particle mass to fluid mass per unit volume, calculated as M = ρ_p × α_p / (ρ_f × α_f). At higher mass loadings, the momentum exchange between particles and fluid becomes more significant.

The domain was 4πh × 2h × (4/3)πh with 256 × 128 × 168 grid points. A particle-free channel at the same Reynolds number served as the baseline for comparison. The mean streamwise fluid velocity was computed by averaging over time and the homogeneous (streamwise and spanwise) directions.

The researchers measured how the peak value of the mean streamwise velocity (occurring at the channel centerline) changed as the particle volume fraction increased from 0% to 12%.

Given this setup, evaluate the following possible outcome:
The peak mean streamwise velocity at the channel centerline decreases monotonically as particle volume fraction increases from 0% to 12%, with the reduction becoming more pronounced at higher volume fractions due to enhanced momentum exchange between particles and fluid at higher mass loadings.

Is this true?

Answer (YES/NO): YES